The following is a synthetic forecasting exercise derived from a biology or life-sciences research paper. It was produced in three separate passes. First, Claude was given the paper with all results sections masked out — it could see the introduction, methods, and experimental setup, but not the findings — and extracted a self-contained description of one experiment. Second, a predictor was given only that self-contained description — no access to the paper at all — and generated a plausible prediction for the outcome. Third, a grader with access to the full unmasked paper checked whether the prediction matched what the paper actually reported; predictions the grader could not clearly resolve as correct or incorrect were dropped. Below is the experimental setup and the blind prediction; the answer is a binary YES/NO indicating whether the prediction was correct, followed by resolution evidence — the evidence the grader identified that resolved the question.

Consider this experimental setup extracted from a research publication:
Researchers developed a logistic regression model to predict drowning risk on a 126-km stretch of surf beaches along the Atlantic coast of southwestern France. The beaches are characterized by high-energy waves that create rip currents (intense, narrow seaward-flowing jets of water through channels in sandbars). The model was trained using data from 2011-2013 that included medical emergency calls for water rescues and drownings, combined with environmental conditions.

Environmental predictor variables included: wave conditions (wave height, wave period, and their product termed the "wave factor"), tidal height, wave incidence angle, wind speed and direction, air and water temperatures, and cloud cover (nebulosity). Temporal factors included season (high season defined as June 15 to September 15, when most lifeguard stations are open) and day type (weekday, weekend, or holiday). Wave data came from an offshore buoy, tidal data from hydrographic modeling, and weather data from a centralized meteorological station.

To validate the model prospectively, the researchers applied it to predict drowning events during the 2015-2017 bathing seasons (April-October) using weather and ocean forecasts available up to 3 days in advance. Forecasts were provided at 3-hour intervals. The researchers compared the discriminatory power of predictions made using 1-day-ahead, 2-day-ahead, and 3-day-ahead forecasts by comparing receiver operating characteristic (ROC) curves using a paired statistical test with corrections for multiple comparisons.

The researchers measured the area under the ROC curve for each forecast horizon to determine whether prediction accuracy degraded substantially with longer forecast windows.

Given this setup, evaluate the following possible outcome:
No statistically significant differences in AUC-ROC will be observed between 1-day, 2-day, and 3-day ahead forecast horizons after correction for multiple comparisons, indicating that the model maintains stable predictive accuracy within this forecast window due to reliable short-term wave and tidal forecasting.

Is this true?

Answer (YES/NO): YES